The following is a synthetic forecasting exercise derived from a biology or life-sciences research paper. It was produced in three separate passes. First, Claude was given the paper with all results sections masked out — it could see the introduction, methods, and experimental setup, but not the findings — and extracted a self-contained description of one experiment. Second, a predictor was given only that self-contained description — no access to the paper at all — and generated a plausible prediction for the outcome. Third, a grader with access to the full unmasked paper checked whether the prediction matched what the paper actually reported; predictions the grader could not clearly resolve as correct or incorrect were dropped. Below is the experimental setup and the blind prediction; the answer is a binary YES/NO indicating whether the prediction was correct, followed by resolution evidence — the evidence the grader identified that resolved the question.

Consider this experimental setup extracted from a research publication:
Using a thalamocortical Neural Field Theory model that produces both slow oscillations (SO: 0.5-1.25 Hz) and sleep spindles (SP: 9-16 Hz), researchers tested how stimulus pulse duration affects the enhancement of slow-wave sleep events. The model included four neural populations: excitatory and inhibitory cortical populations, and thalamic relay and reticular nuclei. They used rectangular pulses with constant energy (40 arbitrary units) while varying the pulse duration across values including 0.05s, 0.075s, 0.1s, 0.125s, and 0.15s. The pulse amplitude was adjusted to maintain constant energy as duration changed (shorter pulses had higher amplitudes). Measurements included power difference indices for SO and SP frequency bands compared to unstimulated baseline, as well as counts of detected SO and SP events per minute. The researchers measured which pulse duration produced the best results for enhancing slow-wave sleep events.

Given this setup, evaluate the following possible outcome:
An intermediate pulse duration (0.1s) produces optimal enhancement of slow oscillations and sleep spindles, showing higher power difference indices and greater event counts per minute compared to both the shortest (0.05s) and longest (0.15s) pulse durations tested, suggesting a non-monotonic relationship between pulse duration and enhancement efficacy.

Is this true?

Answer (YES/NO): NO